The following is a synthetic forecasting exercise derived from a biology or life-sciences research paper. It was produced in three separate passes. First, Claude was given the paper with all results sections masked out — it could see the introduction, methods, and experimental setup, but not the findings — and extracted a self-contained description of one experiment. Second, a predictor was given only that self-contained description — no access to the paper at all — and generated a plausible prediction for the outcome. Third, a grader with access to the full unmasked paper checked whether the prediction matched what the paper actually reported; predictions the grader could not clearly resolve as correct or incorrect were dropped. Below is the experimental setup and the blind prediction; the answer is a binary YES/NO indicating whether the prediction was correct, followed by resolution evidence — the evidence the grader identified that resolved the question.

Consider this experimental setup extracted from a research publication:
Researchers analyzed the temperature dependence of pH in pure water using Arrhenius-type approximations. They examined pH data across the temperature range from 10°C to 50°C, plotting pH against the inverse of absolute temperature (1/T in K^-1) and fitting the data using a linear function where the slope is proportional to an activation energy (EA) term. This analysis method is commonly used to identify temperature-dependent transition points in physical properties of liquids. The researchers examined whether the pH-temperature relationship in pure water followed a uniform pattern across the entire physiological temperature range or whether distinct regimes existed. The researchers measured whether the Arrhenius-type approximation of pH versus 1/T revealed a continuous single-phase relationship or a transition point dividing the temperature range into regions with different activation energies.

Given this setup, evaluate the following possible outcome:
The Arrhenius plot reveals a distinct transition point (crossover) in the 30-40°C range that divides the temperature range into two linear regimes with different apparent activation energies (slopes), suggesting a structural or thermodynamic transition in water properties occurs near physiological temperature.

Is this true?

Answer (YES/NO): NO